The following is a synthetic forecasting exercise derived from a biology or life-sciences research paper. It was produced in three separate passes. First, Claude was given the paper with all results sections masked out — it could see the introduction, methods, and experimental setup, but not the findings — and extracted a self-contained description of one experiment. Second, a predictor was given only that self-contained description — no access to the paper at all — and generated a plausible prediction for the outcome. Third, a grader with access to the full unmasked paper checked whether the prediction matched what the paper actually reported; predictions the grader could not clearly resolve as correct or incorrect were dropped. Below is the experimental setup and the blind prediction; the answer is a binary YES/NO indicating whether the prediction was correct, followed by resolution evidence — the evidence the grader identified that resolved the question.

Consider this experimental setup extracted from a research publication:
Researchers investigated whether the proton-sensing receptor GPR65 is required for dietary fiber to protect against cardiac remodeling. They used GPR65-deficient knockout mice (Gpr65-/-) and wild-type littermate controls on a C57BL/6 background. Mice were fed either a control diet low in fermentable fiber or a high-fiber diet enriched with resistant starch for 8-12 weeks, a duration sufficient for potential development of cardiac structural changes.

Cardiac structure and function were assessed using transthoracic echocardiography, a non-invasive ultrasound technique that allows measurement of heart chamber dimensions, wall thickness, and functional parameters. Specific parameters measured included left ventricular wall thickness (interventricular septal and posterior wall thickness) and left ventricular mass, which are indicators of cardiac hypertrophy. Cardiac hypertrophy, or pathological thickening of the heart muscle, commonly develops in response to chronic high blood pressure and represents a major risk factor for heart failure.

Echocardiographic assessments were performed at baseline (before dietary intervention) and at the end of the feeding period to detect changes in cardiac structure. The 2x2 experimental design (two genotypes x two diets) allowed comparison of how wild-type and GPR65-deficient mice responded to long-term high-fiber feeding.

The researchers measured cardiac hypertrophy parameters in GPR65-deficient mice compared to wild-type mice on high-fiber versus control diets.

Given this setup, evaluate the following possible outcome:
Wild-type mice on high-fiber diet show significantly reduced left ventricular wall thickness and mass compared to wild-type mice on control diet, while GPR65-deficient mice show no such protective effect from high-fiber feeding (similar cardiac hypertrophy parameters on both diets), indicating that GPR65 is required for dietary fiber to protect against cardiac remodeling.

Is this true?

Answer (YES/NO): YES